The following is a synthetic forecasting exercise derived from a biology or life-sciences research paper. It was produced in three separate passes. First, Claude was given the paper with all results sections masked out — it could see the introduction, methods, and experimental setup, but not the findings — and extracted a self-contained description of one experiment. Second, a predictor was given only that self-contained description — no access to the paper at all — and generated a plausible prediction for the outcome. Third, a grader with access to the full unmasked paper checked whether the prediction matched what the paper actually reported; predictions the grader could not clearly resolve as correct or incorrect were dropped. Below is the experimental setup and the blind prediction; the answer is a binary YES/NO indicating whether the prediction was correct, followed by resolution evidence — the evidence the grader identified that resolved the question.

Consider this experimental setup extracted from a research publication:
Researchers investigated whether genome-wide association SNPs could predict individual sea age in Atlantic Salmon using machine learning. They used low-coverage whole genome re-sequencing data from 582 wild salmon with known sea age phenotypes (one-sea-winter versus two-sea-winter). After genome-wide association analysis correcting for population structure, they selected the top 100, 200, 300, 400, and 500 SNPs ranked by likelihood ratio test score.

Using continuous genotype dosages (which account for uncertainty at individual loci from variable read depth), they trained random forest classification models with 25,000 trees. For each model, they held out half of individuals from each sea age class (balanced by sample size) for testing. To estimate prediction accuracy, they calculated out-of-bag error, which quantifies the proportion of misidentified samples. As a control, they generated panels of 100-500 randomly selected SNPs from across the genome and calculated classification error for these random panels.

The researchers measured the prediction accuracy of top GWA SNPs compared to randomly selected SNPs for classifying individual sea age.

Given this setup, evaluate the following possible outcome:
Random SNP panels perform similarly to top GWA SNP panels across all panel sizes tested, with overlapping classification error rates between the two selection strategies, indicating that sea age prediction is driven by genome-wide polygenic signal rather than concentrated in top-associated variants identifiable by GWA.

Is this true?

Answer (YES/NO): NO